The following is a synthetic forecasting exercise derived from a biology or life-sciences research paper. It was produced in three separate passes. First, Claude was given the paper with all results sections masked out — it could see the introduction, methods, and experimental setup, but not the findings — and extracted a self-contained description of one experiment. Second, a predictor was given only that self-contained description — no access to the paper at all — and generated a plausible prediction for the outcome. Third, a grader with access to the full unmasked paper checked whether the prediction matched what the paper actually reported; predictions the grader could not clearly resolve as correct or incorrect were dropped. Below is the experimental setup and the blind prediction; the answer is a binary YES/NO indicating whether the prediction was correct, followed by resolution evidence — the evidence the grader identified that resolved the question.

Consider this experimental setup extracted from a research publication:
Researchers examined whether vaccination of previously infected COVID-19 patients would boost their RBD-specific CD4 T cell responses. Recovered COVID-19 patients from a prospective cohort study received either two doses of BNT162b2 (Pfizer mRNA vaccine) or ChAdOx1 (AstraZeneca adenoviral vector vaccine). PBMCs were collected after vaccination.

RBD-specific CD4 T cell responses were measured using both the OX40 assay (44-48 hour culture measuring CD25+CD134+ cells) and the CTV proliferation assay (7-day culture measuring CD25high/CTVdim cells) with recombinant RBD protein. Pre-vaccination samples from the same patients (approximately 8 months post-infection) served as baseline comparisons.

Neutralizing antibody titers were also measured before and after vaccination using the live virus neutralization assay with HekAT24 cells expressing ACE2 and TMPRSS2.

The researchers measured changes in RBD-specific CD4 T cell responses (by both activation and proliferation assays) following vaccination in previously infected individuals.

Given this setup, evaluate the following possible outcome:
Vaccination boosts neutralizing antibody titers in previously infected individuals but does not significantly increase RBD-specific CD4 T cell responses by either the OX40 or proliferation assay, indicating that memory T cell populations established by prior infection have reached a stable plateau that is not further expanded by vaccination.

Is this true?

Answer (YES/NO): NO